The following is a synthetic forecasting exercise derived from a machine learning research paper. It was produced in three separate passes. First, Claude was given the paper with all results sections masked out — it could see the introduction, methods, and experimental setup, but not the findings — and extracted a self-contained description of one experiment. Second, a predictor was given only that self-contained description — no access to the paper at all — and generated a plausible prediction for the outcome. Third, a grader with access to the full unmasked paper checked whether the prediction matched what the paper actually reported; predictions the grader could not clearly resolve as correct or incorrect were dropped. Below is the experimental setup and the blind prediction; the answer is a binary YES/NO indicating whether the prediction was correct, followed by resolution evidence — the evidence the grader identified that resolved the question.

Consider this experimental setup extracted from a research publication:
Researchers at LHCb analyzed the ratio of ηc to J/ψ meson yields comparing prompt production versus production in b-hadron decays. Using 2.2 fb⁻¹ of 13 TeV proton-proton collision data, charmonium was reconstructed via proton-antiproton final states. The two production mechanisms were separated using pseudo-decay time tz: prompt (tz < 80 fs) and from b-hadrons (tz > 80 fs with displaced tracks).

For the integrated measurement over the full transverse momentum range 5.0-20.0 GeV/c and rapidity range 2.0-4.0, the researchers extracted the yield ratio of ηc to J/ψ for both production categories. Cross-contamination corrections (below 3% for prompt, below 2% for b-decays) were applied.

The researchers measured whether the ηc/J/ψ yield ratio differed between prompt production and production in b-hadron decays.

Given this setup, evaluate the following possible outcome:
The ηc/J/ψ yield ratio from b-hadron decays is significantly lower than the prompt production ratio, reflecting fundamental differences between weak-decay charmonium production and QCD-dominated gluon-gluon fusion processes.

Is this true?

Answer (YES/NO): YES